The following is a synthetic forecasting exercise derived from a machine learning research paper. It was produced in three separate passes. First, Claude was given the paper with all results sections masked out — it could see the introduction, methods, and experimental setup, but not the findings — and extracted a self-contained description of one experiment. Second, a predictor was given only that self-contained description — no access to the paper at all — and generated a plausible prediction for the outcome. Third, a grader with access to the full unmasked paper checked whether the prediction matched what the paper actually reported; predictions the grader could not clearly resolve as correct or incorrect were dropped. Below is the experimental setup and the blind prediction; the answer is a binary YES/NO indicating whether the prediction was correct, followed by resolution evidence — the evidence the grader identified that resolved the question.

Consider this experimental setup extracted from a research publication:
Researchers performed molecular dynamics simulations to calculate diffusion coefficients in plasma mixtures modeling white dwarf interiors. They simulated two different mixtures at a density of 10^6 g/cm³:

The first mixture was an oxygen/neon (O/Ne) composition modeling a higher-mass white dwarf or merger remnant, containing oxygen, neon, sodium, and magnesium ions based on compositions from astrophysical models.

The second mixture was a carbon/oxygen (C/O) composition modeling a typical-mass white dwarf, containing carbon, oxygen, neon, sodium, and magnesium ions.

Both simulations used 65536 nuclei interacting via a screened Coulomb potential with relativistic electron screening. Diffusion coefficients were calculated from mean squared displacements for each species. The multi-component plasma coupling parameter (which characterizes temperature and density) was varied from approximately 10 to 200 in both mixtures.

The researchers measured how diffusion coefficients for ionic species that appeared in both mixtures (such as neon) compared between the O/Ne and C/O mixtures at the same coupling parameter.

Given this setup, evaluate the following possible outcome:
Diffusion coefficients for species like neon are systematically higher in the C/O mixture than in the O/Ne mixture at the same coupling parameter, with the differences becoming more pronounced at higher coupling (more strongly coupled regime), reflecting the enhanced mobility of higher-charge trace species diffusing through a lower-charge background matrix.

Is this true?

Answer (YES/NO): NO